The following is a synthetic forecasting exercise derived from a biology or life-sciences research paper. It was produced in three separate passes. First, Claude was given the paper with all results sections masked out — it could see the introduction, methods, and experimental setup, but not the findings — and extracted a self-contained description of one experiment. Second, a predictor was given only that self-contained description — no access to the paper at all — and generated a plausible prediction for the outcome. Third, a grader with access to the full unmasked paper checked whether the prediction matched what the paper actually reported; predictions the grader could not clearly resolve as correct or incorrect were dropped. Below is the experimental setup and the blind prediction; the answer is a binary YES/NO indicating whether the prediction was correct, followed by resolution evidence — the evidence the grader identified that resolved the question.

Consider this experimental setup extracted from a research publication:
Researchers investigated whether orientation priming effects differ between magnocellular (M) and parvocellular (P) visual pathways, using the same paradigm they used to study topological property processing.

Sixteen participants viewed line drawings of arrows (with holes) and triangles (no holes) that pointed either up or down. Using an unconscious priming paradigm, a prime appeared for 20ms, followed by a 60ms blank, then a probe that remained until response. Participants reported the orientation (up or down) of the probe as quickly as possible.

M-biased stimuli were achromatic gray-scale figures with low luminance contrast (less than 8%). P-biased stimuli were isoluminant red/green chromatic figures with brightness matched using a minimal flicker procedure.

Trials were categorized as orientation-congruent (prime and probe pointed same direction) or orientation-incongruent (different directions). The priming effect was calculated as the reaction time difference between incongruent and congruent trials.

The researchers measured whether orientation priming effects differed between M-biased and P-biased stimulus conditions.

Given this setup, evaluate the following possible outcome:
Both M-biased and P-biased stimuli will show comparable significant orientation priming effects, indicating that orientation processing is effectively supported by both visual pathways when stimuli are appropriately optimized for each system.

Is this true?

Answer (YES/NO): NO